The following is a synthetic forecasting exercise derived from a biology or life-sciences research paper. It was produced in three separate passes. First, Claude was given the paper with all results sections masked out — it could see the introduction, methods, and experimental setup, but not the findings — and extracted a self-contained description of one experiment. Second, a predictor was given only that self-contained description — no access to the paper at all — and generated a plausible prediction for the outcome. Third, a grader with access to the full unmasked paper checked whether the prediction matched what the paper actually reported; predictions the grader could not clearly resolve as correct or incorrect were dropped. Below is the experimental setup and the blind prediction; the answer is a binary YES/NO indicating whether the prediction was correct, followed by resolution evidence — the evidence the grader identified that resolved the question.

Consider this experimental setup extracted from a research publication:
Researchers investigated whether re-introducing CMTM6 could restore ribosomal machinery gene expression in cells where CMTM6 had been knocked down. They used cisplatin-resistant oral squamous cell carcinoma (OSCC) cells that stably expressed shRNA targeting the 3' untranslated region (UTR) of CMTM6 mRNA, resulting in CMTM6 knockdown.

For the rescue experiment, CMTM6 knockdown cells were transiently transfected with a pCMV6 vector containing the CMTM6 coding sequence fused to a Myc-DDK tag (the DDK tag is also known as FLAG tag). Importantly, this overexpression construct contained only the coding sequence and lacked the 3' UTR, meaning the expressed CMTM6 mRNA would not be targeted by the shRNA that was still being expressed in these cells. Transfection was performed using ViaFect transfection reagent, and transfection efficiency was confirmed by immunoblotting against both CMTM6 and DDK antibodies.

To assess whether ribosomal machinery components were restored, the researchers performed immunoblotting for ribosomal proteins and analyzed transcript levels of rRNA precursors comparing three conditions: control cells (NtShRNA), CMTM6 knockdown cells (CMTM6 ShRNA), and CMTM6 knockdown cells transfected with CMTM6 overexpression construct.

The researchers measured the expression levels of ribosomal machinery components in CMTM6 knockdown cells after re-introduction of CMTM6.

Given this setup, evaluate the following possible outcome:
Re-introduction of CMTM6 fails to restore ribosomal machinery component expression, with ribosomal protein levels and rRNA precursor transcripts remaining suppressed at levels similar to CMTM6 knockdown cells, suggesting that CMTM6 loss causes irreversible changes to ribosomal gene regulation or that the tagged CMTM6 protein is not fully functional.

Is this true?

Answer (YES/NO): NO